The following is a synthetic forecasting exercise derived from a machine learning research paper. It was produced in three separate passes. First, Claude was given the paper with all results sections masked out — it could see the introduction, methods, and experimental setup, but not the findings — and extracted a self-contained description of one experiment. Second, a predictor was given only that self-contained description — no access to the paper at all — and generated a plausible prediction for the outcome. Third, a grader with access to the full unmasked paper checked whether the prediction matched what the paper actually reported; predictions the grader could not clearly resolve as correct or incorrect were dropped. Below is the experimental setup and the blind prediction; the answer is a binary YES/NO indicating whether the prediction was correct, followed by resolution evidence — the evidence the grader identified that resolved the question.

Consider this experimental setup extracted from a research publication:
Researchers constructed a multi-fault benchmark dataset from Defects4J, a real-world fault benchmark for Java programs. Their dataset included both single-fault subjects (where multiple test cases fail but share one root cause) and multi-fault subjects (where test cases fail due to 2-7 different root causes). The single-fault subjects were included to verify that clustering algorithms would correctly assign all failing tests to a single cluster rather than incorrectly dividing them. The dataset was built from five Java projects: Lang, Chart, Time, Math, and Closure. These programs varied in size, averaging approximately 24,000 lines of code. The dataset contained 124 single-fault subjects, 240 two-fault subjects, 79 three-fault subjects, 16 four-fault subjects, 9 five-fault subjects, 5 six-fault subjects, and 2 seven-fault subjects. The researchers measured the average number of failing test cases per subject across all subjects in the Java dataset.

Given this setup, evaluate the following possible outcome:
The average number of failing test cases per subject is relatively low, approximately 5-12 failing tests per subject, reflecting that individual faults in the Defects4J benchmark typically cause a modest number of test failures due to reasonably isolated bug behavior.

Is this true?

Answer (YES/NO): NO